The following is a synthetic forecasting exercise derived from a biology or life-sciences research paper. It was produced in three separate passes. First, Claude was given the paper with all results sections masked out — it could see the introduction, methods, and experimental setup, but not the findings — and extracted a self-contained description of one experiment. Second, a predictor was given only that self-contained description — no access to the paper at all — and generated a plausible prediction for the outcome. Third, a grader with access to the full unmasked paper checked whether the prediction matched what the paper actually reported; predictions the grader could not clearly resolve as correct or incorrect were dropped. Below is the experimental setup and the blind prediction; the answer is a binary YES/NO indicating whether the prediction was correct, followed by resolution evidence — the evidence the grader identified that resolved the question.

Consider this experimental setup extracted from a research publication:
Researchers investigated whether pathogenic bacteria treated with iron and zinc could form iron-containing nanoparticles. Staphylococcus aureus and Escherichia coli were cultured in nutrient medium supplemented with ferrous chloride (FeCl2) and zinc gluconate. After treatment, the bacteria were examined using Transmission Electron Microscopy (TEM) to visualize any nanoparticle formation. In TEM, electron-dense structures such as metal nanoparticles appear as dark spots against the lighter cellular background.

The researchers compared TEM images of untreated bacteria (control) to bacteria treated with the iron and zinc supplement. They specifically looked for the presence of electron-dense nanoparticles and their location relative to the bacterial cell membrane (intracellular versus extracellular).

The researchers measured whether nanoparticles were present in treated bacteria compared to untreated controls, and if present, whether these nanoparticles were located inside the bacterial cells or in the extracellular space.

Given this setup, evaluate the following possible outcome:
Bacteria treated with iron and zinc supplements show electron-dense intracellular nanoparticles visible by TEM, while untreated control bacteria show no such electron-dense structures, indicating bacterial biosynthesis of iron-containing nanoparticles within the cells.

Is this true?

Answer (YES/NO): YES